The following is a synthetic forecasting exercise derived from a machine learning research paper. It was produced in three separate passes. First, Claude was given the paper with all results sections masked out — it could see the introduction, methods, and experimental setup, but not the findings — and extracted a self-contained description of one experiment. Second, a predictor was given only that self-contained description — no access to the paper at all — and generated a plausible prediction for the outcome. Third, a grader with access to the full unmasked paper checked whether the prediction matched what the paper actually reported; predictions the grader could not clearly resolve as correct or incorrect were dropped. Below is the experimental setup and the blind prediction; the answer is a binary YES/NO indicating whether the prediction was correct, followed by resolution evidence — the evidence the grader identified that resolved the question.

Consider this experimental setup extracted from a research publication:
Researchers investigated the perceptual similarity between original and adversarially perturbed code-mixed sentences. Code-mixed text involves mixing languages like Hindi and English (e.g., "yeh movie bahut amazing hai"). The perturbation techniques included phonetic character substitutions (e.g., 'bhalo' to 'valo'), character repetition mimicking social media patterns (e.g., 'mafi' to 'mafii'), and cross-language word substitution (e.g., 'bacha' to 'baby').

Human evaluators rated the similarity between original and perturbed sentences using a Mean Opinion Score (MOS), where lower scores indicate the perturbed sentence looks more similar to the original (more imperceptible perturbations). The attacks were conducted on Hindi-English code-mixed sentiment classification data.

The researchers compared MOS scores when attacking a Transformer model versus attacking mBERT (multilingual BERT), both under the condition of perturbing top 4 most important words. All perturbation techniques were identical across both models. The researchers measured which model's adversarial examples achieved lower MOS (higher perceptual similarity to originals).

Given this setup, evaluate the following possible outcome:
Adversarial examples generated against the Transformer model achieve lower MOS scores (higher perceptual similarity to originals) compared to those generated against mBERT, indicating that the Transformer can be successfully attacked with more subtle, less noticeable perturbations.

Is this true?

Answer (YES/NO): YES